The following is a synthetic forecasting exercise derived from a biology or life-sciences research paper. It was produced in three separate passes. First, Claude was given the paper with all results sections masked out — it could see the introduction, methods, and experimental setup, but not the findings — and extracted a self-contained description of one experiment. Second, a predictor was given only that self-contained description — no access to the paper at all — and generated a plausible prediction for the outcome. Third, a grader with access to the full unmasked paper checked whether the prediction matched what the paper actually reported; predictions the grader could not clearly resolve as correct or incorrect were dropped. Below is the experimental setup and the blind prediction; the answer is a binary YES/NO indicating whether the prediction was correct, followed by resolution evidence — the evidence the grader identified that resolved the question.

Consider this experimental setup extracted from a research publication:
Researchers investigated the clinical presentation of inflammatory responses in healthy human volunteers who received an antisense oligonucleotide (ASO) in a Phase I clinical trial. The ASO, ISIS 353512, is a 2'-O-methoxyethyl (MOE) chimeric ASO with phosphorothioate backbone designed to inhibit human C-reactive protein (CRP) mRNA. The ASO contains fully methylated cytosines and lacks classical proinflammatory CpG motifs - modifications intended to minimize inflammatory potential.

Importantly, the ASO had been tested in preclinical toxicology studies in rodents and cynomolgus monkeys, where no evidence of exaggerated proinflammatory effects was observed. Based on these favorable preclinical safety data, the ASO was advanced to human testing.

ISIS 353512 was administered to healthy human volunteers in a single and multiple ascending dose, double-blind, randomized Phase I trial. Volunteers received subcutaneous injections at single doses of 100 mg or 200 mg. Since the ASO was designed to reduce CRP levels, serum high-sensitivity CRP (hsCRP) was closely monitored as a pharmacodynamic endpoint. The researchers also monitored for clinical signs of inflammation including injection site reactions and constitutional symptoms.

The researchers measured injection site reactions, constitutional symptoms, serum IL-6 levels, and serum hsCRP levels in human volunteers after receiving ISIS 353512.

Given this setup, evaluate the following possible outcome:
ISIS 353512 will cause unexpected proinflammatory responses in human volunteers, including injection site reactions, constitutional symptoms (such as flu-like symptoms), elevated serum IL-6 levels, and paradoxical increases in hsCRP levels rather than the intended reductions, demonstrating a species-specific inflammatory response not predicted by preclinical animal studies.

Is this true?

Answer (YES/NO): YES